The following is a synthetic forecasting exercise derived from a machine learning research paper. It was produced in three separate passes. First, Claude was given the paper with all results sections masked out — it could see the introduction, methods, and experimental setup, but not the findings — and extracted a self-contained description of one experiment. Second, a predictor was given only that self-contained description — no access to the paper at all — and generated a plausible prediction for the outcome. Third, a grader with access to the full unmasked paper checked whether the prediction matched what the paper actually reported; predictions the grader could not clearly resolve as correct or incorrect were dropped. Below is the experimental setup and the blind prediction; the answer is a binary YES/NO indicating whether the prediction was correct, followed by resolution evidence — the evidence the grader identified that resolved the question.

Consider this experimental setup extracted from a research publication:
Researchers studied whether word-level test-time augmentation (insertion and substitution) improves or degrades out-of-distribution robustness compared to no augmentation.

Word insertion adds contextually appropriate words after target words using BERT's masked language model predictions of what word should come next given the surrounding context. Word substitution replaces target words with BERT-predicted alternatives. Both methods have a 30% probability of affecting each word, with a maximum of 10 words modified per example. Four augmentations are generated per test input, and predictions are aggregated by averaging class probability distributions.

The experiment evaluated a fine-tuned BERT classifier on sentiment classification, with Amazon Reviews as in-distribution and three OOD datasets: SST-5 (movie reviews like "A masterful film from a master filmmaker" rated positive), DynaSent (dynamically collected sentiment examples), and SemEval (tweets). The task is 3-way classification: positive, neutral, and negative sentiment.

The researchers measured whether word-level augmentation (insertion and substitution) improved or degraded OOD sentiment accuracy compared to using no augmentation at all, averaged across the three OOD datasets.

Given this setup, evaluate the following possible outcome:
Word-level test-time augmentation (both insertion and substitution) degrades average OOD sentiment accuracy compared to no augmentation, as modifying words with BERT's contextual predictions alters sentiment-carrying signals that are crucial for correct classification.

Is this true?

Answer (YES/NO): YES